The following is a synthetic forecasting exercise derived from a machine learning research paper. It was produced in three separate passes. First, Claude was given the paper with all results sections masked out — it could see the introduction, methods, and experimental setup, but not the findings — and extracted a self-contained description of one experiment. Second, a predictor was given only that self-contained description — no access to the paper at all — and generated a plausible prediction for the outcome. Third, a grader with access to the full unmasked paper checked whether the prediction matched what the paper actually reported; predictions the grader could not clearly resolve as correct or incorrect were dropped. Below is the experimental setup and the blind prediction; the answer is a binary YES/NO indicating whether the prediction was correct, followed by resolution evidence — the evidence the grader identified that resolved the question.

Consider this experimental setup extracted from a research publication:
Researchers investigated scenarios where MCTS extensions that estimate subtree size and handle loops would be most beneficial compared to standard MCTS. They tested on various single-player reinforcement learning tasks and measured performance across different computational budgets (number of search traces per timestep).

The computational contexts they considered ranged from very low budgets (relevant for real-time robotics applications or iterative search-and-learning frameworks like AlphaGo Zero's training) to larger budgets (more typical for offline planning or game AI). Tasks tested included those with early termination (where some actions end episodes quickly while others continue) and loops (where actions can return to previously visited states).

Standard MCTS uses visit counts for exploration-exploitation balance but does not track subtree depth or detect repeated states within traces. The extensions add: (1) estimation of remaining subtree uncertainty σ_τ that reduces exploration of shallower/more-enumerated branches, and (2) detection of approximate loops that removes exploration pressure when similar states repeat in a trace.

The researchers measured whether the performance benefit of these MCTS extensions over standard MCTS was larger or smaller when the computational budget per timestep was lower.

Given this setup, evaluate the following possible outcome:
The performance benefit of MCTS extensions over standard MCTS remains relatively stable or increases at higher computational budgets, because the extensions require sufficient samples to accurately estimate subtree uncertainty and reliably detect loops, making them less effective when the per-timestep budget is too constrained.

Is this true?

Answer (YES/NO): NO